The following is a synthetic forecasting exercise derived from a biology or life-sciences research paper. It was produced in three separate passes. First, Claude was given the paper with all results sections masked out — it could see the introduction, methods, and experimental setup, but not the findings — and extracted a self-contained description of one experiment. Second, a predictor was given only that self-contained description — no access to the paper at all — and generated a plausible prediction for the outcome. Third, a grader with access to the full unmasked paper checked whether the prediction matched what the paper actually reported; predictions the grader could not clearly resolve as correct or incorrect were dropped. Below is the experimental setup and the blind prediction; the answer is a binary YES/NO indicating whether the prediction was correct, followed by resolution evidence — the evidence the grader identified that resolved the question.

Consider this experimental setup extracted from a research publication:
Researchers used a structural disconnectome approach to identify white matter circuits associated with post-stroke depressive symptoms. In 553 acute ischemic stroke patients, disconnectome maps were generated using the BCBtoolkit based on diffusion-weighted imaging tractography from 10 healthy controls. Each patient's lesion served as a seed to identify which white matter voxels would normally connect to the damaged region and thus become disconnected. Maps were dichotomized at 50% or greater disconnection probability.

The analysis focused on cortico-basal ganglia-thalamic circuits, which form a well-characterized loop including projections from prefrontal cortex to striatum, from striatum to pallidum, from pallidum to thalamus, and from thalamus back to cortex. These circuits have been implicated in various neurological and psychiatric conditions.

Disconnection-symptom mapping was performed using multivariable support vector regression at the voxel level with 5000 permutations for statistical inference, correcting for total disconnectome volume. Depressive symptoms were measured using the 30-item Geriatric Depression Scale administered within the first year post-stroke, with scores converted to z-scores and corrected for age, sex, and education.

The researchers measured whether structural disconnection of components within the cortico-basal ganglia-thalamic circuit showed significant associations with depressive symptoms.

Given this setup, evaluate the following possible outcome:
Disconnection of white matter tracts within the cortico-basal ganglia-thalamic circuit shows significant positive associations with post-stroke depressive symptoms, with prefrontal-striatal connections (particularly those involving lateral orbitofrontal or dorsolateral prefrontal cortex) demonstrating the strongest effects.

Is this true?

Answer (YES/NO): NO